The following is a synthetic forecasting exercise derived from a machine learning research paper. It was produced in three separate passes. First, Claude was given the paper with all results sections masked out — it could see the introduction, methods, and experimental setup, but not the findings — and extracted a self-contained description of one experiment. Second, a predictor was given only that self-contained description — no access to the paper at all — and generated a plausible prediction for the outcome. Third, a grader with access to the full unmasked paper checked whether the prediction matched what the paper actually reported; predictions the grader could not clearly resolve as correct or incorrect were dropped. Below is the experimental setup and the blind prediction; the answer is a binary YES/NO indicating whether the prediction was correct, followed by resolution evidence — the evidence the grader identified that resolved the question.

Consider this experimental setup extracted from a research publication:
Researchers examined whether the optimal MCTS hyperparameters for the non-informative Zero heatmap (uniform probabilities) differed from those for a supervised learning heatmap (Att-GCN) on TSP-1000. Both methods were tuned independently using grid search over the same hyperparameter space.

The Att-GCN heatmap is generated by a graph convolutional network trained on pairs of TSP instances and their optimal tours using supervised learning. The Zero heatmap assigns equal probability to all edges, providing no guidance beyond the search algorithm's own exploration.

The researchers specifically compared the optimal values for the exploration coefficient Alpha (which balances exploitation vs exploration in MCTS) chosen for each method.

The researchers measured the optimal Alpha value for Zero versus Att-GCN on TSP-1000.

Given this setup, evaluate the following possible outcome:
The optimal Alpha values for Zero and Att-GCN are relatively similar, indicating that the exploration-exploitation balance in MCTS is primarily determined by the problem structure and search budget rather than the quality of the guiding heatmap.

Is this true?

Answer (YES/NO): NO